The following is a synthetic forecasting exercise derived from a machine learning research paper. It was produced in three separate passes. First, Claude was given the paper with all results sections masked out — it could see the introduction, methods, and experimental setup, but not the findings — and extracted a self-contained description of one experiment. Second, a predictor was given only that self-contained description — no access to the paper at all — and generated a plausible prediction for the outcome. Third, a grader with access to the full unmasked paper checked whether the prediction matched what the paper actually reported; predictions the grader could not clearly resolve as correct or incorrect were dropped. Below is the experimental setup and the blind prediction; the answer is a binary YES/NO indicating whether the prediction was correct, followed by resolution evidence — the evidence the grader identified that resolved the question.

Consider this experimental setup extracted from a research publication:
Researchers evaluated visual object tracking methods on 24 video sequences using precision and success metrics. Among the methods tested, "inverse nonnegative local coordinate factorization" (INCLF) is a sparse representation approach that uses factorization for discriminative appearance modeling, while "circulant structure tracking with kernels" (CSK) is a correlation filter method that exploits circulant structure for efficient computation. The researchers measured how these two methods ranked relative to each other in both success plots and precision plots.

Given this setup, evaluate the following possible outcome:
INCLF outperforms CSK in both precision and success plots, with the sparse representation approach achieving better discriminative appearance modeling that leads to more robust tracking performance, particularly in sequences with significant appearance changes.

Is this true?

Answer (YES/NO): NO